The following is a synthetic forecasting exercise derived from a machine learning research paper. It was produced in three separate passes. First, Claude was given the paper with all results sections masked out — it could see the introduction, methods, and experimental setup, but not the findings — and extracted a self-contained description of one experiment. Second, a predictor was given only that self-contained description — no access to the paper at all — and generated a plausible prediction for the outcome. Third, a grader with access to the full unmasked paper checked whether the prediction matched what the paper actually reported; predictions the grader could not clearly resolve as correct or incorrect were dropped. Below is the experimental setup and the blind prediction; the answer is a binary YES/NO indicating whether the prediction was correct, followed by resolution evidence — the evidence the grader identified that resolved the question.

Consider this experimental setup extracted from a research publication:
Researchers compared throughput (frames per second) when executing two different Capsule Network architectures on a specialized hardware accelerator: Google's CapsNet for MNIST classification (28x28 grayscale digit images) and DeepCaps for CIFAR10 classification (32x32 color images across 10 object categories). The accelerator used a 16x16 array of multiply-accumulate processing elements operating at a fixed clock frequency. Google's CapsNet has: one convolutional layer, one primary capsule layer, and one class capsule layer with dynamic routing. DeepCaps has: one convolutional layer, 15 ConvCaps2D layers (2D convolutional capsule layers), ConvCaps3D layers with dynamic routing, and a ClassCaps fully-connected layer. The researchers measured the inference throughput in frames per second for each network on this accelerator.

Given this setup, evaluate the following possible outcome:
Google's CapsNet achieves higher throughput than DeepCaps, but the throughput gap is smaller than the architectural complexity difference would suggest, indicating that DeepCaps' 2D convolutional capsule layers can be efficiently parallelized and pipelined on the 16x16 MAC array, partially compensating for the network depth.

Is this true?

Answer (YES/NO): NO